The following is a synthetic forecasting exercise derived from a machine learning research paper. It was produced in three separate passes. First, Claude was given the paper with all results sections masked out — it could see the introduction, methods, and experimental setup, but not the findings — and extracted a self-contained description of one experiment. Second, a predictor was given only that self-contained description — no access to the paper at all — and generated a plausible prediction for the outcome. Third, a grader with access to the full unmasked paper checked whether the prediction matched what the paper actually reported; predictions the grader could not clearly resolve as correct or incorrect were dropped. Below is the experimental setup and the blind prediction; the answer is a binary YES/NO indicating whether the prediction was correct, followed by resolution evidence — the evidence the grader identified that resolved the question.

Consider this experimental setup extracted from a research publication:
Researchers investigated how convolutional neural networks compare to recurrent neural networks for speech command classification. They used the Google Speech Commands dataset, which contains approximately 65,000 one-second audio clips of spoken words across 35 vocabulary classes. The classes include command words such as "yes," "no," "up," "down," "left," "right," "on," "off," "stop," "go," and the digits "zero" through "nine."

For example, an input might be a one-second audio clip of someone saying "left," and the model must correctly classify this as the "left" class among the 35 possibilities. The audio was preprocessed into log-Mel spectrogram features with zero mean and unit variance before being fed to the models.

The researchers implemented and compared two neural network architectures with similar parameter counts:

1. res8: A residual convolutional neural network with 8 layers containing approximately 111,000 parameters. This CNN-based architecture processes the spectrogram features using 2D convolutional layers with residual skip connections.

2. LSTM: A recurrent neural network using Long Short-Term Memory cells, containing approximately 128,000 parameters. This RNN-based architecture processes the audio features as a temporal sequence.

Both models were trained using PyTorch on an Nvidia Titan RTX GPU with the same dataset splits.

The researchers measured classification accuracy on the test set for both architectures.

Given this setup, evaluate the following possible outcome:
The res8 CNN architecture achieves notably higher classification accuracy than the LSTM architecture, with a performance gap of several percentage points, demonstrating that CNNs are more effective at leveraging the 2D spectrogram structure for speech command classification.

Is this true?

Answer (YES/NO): YES